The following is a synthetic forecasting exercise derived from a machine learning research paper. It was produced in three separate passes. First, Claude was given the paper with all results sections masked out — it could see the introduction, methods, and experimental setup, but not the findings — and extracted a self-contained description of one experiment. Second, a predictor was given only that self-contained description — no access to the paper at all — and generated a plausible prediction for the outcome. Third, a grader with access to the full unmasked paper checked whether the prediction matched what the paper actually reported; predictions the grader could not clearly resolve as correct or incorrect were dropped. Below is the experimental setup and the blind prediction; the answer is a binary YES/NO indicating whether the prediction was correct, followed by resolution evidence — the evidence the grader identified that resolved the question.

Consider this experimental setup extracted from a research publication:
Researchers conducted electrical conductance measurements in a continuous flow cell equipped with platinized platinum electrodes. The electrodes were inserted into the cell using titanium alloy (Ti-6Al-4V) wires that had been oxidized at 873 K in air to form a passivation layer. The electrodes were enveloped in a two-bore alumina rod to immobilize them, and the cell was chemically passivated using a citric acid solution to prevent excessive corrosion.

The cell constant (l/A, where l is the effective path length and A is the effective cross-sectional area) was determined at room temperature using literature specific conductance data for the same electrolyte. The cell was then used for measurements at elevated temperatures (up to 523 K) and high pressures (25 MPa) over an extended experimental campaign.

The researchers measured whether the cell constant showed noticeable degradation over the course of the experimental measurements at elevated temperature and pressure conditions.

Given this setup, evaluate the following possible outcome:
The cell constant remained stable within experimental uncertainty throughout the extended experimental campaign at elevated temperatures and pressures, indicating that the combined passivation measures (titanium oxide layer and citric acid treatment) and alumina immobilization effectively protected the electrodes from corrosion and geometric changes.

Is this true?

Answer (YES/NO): YES